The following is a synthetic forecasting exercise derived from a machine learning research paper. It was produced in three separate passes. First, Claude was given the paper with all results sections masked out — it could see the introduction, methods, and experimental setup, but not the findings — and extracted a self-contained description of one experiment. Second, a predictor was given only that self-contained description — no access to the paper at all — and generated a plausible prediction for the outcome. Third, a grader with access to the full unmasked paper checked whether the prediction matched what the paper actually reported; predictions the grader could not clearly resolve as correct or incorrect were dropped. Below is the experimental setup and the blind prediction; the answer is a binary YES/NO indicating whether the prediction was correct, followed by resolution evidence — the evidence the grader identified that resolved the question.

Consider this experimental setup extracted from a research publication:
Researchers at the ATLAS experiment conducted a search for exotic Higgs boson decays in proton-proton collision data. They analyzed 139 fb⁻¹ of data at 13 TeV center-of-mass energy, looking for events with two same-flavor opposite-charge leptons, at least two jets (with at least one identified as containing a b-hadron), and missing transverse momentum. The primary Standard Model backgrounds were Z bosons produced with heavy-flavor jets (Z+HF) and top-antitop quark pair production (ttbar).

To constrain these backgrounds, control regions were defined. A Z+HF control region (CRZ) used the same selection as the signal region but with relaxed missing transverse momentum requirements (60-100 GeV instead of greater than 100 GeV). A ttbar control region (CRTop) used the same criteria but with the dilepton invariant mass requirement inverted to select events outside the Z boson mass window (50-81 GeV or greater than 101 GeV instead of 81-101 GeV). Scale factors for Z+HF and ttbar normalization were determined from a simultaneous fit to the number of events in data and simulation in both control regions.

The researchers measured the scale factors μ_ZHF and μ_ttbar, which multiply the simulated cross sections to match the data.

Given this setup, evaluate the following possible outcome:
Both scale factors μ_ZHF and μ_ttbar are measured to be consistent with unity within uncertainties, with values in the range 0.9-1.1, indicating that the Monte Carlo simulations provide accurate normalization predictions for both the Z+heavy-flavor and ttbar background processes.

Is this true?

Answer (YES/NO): NO